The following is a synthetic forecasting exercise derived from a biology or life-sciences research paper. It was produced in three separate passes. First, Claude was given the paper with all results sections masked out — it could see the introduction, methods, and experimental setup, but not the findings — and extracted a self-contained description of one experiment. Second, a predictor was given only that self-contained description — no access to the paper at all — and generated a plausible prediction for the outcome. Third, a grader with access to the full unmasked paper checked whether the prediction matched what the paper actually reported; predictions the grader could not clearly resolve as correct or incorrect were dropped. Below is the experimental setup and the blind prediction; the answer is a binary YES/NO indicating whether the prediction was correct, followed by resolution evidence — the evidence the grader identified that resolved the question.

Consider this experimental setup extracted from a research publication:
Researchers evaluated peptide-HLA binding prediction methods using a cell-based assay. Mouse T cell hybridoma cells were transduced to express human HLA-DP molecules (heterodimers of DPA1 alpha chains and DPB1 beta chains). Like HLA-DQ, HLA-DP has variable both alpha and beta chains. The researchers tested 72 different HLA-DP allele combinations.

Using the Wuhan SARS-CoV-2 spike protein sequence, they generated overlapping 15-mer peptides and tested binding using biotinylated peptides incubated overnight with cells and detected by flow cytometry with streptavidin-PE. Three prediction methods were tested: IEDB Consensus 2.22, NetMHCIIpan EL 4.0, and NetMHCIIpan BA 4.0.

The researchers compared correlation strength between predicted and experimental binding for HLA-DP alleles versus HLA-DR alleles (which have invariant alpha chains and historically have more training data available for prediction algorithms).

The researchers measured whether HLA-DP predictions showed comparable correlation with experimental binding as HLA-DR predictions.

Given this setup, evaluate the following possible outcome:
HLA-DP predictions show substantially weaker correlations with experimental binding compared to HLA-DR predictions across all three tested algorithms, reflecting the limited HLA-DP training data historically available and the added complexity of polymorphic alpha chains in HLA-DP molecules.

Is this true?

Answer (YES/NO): YES